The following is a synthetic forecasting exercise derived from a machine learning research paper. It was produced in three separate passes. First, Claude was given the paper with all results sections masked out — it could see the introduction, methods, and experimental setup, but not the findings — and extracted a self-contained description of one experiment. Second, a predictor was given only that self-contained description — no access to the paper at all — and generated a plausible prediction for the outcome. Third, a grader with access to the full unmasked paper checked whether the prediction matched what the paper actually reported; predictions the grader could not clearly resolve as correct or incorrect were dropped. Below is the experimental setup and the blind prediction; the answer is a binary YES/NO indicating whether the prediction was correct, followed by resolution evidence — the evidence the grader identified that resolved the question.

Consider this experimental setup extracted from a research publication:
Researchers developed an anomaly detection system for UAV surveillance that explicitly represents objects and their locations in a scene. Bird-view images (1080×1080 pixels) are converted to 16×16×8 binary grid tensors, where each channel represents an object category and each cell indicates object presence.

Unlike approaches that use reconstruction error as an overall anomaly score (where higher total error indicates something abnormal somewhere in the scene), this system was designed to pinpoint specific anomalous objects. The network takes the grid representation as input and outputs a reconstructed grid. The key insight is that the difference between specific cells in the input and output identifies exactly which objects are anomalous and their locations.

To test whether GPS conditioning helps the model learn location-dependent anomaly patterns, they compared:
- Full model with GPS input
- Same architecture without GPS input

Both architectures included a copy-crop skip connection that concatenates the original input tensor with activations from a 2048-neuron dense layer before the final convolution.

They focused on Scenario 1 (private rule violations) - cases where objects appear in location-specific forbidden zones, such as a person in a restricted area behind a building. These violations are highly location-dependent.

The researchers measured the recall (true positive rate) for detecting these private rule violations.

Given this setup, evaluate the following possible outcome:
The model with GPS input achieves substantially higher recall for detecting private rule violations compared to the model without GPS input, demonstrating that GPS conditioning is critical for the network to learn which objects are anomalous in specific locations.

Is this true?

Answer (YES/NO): NO